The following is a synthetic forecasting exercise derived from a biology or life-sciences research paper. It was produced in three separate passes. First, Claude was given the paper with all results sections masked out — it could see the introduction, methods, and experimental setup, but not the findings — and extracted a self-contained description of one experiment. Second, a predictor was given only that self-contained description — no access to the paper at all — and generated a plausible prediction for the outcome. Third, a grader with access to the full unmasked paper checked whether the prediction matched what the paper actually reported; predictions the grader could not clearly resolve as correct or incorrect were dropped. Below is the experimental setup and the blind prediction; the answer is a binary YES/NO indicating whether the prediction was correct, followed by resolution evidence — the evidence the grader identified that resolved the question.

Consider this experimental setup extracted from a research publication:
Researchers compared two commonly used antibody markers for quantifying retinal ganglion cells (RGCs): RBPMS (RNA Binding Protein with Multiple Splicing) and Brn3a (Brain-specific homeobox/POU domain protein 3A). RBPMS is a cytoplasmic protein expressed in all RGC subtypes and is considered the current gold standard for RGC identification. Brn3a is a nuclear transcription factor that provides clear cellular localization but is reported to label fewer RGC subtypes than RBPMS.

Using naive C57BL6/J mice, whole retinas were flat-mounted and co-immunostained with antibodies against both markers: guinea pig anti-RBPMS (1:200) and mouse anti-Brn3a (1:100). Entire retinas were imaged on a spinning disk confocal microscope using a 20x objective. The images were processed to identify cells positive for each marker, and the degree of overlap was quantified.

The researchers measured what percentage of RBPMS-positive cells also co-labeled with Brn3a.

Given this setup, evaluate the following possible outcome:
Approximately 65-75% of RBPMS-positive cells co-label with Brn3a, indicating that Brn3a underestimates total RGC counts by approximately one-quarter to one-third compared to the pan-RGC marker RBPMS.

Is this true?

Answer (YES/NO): NO